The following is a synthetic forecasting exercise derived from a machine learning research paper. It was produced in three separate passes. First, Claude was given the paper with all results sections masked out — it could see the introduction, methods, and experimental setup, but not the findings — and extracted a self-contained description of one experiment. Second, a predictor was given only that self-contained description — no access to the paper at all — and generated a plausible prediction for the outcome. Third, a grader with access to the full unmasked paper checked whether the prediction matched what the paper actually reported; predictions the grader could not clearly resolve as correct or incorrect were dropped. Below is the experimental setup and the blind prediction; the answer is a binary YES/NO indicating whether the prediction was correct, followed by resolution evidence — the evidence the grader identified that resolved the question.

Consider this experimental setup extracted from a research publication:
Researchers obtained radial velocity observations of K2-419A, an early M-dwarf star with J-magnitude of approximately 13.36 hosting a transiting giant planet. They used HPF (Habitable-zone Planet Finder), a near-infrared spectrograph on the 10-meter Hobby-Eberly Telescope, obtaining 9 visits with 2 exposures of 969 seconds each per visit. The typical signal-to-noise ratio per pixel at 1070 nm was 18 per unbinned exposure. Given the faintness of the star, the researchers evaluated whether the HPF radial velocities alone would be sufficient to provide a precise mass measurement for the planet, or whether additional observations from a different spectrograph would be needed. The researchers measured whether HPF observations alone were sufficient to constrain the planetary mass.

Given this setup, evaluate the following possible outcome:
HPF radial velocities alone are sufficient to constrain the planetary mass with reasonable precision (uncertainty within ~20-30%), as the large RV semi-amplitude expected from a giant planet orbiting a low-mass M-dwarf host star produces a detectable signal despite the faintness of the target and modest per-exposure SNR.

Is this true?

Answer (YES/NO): NO